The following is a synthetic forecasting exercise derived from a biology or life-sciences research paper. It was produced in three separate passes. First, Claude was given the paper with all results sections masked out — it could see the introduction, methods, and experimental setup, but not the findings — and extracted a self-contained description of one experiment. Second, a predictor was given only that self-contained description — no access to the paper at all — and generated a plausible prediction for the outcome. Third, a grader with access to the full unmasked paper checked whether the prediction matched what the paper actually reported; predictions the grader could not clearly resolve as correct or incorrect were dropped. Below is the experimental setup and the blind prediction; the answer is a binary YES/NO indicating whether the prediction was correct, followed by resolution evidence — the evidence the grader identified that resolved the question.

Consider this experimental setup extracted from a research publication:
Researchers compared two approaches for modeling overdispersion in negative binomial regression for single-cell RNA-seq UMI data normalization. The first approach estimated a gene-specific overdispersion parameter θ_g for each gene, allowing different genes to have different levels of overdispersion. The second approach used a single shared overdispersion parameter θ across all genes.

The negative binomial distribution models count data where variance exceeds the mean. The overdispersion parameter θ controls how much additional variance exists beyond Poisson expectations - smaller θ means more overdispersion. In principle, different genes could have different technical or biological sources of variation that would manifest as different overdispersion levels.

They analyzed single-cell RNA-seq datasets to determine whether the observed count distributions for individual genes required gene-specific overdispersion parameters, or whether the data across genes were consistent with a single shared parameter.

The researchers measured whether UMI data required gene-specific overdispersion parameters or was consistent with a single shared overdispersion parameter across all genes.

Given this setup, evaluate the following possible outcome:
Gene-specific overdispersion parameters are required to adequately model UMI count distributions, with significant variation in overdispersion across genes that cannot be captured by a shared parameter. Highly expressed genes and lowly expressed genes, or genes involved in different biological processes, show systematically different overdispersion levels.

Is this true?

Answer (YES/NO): NO